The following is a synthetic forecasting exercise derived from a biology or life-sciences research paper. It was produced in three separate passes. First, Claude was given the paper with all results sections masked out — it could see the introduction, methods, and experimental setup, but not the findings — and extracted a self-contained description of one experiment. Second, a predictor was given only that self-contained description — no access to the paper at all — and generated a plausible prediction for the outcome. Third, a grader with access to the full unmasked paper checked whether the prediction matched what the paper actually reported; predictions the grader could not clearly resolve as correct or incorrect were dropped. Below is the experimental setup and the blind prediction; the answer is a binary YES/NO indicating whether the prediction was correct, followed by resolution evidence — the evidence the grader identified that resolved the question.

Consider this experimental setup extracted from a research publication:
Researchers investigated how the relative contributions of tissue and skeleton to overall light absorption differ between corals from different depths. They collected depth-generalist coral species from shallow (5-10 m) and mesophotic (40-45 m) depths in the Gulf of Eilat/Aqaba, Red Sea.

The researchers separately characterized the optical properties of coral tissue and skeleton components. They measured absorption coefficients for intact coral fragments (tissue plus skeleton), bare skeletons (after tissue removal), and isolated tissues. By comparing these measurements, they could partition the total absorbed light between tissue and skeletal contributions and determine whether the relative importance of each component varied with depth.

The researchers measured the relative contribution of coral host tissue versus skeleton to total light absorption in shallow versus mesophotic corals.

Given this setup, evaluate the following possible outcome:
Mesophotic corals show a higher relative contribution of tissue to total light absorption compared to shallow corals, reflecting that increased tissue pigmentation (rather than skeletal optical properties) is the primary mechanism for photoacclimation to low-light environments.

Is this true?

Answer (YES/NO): NO